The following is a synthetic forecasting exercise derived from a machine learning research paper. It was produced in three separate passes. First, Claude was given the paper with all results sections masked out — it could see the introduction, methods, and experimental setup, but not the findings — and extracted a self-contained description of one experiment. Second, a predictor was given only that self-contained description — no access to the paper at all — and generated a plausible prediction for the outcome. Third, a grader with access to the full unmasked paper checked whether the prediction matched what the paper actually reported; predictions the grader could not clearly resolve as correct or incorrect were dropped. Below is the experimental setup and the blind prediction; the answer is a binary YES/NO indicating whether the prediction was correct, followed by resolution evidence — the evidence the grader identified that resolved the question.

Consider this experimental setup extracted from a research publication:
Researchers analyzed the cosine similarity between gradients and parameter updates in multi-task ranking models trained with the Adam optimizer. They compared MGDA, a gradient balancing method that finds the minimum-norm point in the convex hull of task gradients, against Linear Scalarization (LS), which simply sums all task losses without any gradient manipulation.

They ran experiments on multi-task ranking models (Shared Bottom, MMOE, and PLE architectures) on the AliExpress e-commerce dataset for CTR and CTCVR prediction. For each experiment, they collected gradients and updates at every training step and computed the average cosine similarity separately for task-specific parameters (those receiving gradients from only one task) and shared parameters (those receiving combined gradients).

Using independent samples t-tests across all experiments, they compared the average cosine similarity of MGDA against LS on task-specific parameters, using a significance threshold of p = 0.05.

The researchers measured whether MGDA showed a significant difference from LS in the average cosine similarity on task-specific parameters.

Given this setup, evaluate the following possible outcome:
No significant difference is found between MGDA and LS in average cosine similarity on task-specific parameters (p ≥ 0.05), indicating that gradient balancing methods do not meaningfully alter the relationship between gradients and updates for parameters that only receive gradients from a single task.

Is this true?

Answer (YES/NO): YES